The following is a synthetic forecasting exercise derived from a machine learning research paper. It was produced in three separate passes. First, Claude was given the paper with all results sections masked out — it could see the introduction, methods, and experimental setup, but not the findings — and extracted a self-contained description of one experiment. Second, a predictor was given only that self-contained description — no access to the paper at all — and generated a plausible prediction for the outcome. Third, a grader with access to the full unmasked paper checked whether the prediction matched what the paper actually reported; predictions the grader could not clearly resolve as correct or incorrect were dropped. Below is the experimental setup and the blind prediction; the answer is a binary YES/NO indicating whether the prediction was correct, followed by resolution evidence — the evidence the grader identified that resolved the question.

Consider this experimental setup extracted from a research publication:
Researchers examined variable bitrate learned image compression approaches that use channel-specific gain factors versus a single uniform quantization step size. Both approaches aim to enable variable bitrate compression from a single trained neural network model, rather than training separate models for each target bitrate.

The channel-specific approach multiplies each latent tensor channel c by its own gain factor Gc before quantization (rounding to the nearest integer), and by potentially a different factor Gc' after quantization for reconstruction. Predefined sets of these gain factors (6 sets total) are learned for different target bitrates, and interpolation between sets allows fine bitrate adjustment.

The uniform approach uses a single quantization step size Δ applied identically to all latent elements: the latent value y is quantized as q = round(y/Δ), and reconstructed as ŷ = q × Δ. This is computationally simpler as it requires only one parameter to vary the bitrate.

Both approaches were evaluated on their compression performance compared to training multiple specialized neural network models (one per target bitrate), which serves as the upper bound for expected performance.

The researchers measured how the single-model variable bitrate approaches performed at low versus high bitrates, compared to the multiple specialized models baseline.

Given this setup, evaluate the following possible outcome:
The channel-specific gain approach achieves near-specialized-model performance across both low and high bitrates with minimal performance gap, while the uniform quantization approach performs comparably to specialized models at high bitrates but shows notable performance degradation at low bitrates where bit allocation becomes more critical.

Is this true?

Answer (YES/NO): NO